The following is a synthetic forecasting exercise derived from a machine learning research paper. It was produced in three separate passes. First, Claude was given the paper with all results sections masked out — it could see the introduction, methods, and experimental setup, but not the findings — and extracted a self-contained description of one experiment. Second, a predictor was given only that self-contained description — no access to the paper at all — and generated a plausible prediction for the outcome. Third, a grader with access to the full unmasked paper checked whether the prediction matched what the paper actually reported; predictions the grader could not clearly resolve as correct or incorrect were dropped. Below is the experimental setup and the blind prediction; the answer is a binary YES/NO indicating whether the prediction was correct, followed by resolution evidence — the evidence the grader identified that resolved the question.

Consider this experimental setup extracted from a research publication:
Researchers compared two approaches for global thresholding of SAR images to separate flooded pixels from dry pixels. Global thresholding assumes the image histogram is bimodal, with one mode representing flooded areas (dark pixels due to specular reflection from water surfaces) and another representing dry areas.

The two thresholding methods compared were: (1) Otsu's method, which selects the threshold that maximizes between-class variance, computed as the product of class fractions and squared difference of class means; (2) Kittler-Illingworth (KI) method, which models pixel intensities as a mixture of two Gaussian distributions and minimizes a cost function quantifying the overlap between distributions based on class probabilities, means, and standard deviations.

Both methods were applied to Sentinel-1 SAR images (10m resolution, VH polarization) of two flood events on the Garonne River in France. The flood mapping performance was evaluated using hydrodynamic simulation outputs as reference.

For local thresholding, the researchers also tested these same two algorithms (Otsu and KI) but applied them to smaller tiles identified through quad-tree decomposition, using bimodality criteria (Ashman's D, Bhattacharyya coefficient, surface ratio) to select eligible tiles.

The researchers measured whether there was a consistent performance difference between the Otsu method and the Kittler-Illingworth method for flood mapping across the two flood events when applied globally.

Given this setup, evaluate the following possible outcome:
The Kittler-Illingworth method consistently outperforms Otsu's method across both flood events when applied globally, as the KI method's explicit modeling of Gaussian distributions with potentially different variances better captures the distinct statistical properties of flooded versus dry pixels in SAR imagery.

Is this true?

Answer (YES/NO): NO